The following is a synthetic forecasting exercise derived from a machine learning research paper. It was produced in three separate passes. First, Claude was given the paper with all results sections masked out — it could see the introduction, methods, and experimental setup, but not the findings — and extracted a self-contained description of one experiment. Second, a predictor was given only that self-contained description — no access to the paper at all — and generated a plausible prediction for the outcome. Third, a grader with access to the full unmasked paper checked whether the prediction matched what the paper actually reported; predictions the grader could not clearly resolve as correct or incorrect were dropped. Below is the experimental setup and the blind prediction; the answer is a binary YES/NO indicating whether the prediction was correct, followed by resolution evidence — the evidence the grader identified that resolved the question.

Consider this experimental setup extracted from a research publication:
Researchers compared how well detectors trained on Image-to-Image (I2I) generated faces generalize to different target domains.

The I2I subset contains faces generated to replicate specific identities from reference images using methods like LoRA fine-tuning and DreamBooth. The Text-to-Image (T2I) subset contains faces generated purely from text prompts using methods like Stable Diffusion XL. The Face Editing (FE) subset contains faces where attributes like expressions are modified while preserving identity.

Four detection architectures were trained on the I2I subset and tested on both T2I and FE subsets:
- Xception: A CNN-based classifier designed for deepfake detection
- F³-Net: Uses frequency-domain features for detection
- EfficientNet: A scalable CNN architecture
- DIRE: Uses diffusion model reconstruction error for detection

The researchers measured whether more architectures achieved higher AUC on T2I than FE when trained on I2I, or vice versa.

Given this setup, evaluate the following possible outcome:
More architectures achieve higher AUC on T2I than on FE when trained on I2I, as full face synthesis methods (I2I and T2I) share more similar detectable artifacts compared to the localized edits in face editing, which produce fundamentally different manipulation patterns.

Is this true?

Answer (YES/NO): YES